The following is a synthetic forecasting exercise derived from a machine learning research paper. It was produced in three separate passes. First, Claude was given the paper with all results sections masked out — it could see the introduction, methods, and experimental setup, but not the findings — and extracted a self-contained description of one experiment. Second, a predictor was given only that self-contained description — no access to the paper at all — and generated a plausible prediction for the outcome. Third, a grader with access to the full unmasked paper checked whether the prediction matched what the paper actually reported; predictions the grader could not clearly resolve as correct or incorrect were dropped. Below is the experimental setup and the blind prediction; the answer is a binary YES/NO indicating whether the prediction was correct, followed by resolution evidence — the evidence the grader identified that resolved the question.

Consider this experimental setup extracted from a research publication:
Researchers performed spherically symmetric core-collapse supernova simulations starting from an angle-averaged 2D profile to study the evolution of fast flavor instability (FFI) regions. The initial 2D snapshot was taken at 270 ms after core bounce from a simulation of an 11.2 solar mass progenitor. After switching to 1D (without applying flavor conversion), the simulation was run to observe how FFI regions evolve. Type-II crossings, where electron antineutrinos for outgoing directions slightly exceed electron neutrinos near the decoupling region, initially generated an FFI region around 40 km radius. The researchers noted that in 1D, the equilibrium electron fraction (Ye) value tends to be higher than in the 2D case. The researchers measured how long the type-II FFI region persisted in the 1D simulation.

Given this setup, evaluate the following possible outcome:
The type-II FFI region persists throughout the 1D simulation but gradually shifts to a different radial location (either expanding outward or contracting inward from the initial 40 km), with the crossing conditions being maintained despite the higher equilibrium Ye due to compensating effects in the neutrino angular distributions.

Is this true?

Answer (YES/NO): NO